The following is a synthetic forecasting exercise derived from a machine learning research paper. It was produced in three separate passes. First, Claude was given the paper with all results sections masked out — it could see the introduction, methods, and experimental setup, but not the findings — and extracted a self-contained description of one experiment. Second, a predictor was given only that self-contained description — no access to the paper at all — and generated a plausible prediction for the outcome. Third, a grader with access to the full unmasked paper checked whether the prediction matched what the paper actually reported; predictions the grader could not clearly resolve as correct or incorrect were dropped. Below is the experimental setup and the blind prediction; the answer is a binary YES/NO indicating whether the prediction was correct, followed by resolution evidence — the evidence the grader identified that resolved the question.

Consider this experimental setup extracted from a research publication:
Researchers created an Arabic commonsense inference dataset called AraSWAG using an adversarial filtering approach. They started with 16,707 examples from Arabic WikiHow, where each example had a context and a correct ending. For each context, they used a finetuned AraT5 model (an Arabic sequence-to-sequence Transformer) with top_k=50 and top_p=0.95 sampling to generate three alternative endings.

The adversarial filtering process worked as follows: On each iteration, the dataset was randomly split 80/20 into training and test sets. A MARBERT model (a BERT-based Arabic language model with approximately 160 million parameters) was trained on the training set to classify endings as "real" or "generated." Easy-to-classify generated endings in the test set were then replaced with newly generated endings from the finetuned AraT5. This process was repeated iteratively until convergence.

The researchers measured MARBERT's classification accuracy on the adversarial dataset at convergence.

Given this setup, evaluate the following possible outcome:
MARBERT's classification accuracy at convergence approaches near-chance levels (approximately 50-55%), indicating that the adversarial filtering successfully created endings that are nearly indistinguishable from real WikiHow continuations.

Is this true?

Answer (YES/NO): NO